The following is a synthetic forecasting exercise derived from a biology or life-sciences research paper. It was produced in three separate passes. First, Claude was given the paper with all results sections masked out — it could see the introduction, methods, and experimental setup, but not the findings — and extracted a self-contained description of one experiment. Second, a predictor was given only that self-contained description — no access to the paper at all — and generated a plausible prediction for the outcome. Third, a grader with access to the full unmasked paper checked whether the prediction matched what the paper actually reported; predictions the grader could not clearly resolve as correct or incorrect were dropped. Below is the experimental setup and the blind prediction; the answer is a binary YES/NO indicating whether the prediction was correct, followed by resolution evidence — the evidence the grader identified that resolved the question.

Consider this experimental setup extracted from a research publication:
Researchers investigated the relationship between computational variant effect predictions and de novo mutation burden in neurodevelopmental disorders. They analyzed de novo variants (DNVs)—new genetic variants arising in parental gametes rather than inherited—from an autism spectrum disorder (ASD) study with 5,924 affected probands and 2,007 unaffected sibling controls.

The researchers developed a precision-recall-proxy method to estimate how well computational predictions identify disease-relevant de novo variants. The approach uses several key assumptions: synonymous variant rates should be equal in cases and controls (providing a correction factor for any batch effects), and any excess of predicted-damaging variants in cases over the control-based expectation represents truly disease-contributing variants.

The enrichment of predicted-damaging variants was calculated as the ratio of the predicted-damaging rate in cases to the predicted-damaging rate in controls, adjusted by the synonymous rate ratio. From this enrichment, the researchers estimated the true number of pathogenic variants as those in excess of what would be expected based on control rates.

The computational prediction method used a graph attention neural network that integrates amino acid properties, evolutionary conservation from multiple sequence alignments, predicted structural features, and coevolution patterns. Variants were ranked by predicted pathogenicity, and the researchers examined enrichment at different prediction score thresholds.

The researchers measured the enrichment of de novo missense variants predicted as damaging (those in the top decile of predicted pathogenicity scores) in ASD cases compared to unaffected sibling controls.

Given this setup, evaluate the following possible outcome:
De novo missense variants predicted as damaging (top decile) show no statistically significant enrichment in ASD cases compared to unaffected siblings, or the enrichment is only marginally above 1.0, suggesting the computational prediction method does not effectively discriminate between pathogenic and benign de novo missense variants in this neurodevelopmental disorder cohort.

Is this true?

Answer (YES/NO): NO